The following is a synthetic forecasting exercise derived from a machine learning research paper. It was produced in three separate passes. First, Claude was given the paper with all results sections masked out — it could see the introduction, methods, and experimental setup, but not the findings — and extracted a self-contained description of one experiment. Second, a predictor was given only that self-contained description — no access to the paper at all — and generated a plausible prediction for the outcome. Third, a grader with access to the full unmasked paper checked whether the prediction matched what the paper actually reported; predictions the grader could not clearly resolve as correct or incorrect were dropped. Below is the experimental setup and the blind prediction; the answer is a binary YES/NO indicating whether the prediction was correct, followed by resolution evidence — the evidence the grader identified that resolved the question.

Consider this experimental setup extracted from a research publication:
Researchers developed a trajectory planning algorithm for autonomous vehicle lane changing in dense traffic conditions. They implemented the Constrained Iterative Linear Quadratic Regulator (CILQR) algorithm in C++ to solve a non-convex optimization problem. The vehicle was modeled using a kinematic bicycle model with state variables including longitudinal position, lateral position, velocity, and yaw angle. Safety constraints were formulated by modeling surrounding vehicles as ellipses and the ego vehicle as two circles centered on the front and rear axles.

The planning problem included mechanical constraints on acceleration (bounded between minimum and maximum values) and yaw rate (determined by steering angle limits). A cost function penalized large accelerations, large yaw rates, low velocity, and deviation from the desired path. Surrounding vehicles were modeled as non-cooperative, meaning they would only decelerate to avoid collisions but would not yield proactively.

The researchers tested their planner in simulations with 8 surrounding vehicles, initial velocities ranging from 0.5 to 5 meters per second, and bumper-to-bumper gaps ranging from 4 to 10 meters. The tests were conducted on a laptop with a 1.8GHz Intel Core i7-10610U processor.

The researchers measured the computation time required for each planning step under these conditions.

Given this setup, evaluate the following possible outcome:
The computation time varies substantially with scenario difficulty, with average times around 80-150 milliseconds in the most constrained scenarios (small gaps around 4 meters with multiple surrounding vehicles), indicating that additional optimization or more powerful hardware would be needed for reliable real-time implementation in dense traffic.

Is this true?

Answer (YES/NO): NO